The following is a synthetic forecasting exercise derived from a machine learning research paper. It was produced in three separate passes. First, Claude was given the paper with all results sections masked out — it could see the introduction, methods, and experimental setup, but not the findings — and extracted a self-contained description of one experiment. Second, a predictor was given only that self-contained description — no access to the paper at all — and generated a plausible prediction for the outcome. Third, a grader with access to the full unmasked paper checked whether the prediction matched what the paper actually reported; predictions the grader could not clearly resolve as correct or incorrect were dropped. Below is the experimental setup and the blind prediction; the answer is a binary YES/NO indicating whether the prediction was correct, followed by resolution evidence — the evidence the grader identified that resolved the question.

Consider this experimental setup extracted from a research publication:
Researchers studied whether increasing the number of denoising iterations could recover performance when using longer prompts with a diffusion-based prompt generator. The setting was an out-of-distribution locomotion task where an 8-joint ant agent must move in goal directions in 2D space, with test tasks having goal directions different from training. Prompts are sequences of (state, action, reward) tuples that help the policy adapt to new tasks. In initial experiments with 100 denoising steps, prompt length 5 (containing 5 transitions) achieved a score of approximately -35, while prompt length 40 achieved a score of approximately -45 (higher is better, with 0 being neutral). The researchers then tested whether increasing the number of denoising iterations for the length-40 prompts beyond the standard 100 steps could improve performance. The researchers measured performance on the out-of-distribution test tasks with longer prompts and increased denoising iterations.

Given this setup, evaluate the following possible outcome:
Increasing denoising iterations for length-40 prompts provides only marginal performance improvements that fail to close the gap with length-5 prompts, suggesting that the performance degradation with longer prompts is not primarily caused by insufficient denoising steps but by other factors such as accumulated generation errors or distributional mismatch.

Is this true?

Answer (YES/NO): YES